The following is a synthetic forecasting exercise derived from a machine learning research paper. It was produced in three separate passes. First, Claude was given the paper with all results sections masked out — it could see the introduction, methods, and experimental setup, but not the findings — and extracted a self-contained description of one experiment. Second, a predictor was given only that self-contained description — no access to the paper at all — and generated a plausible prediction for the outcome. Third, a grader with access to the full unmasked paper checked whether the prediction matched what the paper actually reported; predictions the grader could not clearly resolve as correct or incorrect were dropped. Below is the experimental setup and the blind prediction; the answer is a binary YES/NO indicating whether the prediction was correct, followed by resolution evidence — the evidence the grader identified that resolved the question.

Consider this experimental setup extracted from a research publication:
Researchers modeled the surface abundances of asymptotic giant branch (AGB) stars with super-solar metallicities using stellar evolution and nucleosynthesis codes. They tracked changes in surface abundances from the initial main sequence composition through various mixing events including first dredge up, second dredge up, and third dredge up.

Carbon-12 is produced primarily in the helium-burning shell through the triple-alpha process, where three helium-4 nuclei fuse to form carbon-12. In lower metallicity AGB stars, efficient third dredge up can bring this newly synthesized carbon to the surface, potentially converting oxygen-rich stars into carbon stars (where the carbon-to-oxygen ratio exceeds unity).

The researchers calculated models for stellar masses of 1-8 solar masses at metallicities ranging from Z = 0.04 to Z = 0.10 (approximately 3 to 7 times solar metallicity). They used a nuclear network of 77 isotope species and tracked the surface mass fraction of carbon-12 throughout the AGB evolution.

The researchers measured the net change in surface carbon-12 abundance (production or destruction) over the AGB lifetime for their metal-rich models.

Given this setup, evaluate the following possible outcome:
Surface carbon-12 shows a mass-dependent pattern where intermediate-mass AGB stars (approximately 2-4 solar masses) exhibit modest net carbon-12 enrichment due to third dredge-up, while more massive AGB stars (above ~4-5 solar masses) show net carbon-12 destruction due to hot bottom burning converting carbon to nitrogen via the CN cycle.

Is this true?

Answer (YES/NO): NO